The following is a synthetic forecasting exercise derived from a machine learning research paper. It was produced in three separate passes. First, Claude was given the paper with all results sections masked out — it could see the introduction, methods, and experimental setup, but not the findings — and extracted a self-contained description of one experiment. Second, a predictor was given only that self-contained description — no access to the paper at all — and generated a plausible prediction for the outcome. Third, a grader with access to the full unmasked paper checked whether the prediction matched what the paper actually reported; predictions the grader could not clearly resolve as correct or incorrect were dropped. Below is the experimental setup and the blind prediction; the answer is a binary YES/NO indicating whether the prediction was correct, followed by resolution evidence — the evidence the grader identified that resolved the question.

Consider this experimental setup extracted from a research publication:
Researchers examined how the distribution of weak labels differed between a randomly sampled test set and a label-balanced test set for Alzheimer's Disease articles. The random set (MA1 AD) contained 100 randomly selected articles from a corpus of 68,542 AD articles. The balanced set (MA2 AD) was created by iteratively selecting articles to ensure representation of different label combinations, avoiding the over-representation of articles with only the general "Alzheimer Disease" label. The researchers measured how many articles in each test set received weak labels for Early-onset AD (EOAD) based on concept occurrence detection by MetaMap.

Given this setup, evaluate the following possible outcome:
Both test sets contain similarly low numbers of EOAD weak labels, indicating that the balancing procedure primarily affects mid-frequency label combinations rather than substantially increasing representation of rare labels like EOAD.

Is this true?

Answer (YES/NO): NO